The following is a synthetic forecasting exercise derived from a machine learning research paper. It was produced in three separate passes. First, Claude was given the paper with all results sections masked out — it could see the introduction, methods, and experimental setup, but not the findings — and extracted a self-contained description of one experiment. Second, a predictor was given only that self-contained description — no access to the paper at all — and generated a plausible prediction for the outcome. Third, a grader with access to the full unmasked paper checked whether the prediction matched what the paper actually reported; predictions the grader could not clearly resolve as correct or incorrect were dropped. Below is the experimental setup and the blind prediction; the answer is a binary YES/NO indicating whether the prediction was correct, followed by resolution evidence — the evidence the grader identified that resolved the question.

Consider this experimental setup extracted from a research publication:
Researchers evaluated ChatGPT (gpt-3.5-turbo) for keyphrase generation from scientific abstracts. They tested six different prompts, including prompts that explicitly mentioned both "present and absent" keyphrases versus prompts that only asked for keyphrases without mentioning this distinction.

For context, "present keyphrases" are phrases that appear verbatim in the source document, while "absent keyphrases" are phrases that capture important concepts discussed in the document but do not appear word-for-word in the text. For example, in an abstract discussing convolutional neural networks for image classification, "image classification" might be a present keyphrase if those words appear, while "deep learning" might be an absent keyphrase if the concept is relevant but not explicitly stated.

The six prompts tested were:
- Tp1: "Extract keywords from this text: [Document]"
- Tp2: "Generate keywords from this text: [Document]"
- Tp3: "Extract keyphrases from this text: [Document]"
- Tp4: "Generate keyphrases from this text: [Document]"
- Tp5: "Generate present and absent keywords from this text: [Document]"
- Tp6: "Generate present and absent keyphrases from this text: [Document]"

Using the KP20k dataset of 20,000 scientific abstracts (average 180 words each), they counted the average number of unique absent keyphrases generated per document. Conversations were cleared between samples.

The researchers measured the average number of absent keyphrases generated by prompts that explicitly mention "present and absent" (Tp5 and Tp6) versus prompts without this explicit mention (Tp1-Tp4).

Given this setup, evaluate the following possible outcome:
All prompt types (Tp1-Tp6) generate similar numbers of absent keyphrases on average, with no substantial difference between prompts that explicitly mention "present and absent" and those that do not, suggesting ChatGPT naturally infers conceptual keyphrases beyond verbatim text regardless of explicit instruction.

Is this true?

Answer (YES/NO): NO